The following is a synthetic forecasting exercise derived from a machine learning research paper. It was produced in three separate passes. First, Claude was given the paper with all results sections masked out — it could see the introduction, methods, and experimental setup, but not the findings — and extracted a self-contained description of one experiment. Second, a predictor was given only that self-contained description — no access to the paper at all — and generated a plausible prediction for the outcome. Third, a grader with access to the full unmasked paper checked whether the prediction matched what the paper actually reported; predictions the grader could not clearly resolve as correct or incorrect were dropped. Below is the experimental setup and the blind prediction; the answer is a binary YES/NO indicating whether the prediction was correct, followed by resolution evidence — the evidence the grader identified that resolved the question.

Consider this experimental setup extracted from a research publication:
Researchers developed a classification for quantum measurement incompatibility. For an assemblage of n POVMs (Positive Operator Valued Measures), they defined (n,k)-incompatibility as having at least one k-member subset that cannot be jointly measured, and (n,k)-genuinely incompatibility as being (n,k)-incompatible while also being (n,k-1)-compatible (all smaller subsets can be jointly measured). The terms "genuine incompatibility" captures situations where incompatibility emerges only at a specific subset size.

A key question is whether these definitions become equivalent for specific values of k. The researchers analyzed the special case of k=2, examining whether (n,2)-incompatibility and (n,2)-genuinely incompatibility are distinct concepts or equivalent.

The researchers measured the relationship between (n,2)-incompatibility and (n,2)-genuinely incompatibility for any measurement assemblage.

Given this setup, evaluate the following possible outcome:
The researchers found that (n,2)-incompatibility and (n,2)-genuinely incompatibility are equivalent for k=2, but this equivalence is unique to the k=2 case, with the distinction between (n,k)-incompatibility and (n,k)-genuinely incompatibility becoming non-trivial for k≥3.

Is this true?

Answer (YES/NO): YES